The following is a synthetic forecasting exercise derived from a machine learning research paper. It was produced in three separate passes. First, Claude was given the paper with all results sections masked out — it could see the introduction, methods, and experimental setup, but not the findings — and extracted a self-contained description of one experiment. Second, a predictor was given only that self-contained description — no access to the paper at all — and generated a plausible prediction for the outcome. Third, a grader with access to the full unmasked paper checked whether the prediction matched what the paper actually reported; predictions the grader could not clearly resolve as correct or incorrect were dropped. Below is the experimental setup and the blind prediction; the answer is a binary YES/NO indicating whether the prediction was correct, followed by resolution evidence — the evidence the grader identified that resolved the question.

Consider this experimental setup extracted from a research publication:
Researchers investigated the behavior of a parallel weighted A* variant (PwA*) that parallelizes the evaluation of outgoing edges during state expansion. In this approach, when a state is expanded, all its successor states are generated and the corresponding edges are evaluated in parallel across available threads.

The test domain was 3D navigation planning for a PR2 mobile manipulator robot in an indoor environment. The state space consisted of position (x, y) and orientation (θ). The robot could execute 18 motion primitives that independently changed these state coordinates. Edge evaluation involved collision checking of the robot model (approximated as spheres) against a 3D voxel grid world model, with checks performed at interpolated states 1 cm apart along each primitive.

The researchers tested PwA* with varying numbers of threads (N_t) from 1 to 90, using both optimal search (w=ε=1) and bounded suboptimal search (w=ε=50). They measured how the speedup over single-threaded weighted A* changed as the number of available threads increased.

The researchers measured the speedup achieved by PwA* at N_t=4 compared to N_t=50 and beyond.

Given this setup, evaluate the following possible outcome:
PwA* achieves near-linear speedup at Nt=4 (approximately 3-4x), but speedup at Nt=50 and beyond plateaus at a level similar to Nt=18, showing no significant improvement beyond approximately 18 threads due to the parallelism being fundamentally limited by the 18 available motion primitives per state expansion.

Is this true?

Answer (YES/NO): NO